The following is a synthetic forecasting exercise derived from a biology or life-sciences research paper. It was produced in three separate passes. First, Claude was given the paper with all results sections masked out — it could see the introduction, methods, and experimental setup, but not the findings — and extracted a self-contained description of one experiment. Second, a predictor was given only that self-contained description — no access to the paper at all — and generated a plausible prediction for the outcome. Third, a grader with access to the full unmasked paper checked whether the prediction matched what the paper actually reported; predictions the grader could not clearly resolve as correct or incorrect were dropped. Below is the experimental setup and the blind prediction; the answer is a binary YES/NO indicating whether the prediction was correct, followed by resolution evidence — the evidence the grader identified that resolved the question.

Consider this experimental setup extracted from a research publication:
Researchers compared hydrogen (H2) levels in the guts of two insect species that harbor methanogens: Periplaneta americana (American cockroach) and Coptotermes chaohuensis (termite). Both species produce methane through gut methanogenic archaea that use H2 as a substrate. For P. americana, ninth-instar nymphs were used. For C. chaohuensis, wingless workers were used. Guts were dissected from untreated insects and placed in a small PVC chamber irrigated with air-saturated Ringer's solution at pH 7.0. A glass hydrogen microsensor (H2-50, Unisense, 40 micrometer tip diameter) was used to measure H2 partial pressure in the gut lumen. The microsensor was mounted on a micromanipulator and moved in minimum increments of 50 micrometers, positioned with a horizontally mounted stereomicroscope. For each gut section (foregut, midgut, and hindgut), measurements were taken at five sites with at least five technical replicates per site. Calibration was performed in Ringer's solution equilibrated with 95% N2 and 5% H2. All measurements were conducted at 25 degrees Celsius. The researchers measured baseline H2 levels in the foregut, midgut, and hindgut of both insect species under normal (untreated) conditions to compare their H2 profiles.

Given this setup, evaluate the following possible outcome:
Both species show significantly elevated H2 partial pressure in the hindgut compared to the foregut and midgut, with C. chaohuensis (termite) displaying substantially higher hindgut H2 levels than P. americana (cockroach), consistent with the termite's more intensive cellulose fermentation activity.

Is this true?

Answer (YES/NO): NO